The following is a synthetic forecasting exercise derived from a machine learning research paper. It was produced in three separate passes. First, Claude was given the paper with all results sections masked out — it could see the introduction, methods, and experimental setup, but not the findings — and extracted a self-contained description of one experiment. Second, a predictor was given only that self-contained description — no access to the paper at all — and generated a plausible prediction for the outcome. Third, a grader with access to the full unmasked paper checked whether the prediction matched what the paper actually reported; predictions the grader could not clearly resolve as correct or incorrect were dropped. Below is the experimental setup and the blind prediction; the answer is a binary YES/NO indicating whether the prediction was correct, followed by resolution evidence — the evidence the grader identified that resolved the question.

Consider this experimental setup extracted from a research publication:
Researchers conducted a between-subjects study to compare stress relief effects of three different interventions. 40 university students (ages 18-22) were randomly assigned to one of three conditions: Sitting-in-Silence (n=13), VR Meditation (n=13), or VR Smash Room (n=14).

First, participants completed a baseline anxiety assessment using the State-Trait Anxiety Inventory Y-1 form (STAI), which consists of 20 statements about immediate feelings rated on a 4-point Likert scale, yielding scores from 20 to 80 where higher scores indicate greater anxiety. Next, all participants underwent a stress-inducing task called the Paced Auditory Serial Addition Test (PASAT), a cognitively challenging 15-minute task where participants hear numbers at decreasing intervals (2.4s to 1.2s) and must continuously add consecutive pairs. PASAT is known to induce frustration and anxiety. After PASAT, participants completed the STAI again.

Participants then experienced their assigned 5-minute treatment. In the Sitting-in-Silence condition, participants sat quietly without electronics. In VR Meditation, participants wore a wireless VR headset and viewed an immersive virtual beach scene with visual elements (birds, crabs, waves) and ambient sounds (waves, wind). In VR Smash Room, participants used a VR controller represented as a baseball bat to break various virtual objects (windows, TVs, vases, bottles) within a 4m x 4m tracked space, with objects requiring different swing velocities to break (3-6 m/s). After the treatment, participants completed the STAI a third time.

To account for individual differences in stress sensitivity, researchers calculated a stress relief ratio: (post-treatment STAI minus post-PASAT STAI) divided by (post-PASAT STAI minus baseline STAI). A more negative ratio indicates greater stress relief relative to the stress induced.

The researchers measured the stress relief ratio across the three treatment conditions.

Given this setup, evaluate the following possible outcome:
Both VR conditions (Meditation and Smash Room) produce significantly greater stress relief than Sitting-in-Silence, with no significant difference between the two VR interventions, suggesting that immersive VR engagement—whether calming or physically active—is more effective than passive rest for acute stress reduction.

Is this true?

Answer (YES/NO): NO